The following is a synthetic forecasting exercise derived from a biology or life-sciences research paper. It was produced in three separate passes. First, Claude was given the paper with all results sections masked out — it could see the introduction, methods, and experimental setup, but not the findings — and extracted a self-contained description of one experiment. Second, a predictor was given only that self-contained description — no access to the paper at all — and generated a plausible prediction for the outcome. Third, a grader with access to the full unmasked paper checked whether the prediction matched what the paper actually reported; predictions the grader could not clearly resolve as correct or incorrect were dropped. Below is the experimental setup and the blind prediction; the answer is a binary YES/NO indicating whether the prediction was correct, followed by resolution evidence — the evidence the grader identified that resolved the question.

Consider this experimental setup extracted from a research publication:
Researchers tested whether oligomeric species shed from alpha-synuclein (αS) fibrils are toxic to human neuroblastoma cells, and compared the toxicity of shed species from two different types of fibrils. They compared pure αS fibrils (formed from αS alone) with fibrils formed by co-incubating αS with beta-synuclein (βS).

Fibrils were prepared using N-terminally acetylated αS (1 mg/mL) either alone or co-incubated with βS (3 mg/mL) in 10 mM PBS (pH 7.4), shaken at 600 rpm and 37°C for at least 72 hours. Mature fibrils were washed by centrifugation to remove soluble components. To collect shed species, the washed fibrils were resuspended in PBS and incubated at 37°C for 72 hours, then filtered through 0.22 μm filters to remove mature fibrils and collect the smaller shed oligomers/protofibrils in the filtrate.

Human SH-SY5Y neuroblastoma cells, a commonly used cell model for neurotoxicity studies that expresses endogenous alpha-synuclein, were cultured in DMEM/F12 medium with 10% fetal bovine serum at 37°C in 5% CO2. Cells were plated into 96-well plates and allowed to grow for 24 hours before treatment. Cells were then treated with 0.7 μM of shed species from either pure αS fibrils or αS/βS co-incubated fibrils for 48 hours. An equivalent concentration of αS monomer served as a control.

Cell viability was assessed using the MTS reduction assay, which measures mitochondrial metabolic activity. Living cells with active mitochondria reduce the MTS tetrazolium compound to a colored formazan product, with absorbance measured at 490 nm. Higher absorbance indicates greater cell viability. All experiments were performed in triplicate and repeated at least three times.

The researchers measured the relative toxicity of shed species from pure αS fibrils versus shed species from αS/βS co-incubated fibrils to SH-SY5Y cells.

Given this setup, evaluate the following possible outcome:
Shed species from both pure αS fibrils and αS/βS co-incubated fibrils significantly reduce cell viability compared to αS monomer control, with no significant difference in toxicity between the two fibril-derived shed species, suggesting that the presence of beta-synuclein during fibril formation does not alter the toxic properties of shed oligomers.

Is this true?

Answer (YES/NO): NO